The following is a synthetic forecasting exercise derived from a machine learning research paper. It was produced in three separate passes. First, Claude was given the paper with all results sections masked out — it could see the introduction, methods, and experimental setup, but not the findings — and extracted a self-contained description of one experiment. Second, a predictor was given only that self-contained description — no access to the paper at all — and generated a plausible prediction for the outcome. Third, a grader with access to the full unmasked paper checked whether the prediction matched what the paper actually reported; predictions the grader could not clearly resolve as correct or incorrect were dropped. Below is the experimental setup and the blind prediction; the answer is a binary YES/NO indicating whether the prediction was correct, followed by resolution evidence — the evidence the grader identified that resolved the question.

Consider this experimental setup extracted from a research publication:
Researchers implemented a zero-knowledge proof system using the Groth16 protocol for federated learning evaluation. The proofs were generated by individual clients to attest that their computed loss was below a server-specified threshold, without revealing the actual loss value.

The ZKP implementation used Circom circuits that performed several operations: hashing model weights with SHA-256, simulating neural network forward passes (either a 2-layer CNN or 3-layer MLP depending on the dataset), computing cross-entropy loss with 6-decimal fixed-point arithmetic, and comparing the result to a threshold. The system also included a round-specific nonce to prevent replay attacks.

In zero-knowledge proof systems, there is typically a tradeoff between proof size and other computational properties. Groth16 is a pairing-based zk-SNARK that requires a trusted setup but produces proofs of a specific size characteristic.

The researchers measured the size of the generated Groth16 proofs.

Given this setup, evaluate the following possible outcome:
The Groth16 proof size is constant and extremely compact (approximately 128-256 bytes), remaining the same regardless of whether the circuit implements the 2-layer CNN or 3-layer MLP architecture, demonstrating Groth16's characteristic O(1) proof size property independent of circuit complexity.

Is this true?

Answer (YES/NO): NO